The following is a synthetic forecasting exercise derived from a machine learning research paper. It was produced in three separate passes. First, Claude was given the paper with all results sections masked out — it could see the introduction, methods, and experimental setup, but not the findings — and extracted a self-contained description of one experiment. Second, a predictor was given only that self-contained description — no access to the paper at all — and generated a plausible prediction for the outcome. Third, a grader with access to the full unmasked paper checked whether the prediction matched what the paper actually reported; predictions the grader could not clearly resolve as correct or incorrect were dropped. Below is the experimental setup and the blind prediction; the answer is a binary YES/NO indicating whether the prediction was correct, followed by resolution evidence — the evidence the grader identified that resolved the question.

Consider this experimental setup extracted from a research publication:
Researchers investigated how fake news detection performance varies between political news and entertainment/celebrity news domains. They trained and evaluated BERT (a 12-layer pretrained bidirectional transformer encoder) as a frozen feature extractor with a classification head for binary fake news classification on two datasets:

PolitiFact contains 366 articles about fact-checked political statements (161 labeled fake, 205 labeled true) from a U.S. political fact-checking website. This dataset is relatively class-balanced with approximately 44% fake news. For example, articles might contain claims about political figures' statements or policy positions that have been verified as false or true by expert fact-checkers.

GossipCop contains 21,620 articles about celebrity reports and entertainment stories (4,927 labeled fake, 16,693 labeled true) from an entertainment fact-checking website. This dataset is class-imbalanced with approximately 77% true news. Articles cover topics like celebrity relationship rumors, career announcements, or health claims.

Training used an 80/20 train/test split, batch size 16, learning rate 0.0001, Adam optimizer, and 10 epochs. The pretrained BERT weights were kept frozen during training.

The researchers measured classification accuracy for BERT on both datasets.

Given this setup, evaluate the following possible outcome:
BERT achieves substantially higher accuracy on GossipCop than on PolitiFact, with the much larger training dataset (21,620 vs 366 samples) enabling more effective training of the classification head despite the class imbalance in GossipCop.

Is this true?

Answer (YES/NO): YES